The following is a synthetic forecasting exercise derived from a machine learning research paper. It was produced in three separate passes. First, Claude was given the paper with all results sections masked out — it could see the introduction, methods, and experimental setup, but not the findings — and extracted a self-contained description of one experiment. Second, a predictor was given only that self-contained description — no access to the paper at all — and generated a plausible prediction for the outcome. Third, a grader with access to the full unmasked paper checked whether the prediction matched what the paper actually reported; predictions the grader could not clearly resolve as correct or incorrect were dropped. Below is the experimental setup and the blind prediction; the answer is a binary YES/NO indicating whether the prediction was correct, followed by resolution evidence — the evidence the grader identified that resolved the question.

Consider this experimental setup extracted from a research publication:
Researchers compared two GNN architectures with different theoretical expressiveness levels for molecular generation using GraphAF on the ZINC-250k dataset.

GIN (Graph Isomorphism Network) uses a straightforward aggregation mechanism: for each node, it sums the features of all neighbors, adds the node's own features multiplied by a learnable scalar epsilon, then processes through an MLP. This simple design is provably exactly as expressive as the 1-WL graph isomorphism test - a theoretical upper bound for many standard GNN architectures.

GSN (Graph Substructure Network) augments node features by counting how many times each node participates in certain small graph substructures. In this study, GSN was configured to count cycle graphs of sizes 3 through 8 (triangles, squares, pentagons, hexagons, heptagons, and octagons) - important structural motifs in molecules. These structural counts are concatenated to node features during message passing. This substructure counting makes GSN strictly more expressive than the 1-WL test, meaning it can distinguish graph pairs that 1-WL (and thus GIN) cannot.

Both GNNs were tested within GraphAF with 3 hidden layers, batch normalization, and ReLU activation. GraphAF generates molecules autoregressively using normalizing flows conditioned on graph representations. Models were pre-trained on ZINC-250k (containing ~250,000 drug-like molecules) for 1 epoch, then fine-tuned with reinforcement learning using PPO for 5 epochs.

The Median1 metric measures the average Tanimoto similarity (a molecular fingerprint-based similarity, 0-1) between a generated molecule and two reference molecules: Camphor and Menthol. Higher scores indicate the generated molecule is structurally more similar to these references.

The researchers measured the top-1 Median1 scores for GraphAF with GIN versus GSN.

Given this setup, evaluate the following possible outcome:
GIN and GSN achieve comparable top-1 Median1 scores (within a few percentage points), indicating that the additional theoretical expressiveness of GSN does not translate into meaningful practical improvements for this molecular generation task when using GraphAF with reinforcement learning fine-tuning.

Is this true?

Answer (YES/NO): NO